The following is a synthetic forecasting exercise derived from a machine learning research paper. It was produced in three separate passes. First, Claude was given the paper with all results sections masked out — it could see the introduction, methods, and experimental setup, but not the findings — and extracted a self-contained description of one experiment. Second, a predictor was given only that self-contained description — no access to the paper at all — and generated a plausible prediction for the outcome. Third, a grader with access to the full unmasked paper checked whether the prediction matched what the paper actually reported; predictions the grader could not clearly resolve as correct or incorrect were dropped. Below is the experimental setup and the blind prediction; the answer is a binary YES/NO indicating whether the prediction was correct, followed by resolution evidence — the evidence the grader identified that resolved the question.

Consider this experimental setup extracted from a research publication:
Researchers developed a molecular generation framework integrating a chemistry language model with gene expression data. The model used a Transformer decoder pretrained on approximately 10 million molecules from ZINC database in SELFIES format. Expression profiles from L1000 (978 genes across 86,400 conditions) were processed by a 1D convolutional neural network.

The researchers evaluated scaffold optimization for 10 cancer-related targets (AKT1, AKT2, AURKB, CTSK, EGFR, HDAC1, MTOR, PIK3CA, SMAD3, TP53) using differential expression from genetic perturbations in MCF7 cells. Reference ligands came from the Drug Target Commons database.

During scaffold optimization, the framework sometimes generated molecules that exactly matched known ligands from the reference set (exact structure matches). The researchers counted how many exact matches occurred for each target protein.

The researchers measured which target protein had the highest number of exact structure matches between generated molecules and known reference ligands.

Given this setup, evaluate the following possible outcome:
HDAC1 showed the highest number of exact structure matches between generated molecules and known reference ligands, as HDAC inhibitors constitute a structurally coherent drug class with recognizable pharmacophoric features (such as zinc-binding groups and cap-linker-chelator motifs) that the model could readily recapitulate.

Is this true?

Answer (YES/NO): NO